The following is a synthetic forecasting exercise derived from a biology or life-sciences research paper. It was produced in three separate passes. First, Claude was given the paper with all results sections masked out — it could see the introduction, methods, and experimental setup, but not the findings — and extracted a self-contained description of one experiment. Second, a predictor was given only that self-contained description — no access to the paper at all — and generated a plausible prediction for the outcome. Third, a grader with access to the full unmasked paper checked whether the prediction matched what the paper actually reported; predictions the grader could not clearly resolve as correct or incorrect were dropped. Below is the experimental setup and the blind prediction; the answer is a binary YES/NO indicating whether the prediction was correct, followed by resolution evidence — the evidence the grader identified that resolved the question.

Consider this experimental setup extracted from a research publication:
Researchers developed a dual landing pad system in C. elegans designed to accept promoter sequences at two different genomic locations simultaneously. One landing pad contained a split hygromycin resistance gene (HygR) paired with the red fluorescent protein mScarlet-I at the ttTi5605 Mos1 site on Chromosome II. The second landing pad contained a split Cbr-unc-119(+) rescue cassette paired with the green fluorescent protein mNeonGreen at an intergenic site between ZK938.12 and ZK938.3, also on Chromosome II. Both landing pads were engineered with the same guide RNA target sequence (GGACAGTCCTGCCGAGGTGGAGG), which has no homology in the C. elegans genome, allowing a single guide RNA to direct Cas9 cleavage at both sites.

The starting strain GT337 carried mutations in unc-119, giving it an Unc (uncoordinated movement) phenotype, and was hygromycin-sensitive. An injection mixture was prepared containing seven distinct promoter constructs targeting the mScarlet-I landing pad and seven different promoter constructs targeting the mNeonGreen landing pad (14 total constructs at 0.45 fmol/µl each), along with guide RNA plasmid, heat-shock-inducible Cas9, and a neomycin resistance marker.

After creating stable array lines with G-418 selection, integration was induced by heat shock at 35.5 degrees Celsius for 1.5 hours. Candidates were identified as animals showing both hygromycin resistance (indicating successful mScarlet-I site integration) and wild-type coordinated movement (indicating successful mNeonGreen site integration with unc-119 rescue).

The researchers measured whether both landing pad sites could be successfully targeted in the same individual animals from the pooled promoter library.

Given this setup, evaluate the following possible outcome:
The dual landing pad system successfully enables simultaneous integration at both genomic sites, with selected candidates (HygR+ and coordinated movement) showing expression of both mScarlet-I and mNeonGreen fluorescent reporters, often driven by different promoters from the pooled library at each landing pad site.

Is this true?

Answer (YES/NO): YES